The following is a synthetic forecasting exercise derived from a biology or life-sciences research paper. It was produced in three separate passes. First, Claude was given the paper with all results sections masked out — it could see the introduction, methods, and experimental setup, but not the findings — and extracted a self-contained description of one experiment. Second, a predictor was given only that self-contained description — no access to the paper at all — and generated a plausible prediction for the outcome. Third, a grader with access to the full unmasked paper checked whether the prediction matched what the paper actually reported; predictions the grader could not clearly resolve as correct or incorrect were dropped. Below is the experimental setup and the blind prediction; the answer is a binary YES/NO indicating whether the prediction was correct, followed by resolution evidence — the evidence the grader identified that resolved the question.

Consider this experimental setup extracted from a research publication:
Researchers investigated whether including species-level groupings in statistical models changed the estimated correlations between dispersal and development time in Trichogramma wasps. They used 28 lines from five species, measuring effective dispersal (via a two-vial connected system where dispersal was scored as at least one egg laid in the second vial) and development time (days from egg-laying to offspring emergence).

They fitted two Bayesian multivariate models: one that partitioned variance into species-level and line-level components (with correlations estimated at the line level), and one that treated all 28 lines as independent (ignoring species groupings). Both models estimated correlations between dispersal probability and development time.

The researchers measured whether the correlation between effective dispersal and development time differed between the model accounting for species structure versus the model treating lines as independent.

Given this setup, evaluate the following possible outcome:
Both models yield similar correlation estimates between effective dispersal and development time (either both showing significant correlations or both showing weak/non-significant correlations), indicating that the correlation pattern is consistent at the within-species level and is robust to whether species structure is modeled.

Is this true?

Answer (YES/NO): YES